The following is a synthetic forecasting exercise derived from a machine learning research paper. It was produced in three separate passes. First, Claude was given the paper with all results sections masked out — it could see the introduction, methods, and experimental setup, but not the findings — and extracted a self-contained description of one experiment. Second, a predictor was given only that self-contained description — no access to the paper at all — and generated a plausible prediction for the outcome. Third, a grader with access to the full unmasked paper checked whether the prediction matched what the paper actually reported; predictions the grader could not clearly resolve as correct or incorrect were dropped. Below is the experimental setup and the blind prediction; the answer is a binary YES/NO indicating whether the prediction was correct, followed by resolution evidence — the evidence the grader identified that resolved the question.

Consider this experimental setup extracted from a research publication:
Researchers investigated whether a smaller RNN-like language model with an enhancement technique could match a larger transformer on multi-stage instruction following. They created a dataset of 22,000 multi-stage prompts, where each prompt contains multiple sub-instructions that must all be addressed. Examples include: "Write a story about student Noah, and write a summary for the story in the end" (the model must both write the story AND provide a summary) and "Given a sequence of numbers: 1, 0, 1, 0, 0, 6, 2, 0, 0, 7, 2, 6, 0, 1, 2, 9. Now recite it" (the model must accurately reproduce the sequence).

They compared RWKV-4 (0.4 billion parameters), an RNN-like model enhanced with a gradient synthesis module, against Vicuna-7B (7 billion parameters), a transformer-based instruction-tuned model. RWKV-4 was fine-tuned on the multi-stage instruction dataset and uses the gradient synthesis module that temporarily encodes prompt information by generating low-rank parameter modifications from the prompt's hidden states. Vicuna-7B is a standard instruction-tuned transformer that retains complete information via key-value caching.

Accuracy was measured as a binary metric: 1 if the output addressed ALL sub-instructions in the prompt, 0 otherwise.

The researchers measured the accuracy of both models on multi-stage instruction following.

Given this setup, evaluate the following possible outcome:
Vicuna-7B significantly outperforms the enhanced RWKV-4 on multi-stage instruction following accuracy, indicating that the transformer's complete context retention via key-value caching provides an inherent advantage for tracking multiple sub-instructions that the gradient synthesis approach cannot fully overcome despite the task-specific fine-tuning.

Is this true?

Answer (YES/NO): NO